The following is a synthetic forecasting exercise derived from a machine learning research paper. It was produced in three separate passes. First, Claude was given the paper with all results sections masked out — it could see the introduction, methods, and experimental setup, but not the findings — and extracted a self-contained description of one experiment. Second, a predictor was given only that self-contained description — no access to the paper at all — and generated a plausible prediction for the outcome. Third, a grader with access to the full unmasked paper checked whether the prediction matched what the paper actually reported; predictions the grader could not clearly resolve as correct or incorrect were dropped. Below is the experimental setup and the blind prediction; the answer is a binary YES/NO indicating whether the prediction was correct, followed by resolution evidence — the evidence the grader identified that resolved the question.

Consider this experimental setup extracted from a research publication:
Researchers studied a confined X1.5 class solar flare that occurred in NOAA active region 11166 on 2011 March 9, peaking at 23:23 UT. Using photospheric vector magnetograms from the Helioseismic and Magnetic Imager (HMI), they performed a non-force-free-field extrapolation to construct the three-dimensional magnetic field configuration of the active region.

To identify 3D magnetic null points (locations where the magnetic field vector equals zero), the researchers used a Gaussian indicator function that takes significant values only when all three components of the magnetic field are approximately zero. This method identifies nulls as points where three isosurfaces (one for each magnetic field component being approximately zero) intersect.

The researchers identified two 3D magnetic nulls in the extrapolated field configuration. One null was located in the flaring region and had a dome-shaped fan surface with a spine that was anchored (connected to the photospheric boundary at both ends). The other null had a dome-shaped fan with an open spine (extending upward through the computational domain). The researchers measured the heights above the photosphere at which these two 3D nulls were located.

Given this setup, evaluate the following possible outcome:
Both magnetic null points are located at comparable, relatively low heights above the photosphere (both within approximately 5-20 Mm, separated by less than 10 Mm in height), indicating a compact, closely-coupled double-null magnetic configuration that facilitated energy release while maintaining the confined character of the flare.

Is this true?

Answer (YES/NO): NO